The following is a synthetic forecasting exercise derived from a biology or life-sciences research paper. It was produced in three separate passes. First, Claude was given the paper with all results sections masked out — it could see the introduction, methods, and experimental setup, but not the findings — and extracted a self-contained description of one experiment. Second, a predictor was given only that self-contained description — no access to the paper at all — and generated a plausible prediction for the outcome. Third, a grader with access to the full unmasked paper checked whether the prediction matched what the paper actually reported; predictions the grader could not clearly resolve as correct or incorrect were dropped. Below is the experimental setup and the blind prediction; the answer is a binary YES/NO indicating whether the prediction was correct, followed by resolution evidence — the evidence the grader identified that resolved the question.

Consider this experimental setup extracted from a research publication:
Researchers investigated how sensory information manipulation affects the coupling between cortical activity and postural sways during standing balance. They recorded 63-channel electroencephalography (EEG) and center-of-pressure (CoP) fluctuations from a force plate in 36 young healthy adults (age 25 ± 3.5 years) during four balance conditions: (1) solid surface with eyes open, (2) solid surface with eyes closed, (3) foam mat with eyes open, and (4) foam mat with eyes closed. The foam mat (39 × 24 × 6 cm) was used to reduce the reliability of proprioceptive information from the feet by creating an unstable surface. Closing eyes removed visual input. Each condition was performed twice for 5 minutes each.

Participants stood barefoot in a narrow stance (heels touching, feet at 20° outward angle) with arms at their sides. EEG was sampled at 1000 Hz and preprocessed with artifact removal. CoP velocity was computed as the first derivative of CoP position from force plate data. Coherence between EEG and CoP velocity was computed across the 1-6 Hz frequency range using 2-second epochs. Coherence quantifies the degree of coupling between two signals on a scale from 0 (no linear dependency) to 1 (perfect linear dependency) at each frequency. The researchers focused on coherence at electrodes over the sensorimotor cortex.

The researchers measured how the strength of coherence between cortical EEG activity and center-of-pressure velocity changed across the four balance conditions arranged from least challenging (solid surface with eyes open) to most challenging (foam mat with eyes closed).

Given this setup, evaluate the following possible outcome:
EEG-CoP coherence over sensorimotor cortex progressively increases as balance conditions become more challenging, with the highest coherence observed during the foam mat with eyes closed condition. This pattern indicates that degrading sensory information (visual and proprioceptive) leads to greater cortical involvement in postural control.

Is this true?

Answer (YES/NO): NO